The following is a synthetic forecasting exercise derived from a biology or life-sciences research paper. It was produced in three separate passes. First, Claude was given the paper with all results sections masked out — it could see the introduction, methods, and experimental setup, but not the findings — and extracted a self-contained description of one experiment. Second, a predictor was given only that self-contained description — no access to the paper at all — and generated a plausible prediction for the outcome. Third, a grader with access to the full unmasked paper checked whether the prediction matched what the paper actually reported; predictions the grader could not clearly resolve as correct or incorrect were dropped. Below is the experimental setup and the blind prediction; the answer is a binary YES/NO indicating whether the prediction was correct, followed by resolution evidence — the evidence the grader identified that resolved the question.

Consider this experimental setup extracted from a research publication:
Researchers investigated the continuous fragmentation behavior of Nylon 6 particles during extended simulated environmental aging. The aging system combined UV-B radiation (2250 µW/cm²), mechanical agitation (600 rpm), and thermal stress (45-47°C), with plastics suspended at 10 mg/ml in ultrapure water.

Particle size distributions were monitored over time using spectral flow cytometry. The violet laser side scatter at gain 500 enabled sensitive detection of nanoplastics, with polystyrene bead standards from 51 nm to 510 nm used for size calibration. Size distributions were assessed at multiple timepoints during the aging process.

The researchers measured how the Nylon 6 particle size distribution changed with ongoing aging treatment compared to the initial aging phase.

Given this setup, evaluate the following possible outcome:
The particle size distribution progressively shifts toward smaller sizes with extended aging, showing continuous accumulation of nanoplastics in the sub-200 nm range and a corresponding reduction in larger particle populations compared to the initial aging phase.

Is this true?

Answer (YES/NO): YES